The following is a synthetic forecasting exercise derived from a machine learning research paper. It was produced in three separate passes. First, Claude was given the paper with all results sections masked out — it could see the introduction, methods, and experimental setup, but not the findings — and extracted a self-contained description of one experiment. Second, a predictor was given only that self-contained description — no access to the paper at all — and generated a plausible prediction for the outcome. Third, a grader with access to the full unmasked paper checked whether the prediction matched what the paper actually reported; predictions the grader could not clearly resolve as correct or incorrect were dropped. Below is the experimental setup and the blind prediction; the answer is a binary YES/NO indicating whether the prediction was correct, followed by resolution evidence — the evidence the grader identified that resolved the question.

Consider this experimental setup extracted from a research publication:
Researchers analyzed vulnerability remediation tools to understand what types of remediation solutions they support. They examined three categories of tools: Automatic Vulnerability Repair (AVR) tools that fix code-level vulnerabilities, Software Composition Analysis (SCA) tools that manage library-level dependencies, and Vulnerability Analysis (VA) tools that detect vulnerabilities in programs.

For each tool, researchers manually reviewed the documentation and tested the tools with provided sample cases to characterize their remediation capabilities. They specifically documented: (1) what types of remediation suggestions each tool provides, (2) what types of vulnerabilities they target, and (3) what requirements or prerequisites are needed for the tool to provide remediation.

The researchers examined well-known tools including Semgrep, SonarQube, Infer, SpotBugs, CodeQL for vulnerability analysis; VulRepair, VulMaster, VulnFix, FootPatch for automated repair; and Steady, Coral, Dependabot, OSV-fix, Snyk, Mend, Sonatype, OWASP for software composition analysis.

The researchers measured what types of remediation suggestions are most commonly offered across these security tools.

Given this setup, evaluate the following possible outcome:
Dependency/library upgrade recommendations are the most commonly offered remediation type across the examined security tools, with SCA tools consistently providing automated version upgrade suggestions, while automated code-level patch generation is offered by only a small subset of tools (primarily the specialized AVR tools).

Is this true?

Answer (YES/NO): YES